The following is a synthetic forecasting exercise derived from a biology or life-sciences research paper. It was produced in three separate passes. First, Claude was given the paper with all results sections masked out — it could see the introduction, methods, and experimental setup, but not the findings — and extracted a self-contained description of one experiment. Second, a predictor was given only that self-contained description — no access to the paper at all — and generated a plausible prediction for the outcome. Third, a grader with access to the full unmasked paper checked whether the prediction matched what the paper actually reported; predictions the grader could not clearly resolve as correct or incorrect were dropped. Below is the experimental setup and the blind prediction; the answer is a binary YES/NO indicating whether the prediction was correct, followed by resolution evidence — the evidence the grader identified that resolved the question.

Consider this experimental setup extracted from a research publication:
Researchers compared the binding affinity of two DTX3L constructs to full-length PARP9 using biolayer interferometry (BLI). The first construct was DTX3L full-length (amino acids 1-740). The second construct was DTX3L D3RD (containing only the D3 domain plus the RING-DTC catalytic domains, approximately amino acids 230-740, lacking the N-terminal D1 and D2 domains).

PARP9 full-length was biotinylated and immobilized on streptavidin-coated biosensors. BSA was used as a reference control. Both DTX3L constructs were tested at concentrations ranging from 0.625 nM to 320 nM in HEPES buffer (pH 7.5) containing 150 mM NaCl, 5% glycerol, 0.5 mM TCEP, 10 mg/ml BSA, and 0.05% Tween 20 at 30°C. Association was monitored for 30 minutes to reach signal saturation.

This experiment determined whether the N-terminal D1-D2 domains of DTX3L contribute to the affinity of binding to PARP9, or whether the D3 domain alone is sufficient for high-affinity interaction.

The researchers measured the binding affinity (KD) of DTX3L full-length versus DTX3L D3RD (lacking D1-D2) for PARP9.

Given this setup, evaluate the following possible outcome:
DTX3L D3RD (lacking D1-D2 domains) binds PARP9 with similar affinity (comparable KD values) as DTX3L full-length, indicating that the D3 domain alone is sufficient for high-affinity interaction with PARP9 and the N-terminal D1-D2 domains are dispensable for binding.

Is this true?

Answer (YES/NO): YES